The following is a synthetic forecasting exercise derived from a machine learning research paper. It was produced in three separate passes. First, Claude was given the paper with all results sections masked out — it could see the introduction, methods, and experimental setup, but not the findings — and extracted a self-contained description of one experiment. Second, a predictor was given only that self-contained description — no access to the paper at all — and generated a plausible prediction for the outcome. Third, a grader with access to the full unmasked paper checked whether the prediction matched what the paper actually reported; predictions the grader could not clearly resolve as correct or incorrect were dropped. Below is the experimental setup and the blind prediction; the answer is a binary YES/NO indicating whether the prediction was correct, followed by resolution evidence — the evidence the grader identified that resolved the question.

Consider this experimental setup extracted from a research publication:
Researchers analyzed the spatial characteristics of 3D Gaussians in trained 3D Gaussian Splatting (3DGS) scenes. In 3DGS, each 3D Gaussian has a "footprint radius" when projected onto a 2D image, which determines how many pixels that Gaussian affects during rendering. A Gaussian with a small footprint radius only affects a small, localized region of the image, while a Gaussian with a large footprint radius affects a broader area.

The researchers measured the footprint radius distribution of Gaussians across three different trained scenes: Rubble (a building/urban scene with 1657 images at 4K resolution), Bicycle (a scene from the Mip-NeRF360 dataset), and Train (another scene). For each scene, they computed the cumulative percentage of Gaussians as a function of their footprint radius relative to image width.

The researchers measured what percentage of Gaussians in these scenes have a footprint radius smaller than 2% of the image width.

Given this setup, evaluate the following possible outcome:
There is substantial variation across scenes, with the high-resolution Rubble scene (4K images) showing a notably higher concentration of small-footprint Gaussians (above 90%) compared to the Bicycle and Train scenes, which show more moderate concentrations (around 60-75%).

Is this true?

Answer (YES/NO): NO